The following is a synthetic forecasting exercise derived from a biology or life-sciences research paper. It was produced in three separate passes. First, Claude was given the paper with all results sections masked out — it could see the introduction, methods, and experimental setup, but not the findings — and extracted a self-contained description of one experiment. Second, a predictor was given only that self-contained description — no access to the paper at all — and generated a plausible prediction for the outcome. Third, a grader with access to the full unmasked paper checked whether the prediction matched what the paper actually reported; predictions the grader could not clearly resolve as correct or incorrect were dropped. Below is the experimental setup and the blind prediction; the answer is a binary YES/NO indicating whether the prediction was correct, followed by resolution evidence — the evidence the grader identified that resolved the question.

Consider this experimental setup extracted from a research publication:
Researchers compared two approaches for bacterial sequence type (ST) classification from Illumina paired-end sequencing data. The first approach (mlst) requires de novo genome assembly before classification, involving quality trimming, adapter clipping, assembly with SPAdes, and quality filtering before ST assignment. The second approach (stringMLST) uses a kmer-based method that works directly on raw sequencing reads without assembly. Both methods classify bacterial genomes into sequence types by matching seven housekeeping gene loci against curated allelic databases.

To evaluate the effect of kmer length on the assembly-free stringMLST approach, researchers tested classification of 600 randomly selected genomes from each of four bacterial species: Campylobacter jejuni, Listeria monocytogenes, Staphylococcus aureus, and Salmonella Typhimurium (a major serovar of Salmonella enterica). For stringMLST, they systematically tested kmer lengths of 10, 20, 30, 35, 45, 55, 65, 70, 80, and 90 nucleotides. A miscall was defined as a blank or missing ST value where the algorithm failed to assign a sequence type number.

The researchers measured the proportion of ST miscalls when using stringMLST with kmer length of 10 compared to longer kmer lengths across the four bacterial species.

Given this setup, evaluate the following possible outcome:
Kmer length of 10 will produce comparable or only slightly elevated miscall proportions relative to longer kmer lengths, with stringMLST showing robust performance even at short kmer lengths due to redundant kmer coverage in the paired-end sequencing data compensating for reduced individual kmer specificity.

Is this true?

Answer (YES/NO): NO